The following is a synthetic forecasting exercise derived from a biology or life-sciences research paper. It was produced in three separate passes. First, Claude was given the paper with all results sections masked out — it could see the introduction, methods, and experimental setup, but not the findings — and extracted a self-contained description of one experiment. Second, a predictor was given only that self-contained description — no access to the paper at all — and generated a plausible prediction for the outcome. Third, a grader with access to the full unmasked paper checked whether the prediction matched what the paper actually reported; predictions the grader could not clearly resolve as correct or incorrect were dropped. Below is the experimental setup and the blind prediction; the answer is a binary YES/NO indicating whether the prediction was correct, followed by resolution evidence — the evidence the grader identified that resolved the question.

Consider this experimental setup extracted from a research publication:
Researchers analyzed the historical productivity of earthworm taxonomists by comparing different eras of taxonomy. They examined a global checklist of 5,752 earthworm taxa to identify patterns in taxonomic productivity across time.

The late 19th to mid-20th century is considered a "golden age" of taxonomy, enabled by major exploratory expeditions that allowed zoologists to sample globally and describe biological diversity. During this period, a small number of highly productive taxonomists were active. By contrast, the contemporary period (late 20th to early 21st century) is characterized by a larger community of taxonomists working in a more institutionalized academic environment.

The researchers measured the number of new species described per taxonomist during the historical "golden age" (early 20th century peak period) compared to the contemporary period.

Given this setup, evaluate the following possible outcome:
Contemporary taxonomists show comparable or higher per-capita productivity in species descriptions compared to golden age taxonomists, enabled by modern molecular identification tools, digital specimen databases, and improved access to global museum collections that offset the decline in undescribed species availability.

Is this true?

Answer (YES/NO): NO